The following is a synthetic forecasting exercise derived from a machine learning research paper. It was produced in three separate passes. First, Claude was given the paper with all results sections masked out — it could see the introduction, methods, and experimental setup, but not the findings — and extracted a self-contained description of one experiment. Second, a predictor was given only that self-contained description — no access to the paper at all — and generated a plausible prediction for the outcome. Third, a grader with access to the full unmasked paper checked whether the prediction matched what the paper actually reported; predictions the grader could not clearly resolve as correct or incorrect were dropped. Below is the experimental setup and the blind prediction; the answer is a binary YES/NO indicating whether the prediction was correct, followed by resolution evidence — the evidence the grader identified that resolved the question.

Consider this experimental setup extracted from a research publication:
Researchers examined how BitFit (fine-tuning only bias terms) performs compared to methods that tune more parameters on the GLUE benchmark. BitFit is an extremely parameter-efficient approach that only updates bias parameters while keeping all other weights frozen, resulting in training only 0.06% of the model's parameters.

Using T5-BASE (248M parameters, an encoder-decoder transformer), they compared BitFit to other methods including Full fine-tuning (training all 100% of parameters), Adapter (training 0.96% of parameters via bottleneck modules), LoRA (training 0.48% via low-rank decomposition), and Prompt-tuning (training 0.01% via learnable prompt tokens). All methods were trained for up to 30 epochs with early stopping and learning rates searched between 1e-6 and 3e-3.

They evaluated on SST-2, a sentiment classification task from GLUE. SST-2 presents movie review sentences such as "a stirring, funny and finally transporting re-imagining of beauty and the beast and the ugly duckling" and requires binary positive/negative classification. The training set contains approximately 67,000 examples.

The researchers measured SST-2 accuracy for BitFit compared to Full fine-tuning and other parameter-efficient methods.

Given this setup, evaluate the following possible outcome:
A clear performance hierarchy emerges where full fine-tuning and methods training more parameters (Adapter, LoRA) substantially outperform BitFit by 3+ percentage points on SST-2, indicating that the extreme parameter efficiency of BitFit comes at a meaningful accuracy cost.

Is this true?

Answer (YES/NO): NO